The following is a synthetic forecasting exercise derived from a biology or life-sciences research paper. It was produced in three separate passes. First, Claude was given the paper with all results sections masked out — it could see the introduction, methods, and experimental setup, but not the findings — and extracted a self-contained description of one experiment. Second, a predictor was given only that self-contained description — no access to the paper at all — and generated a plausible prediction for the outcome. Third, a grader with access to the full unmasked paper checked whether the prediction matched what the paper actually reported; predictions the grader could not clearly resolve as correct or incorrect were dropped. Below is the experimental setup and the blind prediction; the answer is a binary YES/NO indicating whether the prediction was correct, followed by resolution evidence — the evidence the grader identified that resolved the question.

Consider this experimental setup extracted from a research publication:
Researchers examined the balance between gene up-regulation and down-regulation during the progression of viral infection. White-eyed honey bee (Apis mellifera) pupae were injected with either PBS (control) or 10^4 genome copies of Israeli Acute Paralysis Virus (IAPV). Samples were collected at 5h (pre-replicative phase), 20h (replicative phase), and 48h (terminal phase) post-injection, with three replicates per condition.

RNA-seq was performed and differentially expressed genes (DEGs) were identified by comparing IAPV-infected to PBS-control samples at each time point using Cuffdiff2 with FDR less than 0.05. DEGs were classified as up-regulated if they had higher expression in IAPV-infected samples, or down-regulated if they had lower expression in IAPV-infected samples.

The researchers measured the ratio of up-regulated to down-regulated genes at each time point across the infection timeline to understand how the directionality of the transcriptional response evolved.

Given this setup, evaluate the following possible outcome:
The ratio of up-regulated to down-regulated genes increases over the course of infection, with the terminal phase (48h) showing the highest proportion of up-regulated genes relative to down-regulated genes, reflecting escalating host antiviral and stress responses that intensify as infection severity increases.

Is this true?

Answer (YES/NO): YES